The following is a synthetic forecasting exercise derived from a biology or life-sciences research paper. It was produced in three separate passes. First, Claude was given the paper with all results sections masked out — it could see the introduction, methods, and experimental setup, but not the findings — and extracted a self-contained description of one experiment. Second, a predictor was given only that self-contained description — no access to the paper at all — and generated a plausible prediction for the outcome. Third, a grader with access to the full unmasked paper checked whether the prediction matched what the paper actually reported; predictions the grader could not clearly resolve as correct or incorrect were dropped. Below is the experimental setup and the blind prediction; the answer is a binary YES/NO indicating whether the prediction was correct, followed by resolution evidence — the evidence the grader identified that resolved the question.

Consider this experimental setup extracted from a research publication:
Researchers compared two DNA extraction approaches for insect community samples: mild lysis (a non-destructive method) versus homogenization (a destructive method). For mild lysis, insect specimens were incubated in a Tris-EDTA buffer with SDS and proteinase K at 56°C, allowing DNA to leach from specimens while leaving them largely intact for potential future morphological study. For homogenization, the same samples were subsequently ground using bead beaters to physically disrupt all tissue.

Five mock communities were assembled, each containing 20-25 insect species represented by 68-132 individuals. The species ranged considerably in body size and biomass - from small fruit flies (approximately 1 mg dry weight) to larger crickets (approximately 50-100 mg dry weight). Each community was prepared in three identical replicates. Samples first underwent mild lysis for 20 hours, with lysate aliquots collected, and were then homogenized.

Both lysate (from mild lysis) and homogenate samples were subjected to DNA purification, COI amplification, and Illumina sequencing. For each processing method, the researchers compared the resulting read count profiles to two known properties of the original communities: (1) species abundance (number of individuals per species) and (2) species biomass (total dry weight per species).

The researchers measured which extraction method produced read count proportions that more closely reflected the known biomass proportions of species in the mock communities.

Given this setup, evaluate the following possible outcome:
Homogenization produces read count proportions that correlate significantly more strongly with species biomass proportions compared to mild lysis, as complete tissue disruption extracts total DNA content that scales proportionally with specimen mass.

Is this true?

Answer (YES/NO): YES